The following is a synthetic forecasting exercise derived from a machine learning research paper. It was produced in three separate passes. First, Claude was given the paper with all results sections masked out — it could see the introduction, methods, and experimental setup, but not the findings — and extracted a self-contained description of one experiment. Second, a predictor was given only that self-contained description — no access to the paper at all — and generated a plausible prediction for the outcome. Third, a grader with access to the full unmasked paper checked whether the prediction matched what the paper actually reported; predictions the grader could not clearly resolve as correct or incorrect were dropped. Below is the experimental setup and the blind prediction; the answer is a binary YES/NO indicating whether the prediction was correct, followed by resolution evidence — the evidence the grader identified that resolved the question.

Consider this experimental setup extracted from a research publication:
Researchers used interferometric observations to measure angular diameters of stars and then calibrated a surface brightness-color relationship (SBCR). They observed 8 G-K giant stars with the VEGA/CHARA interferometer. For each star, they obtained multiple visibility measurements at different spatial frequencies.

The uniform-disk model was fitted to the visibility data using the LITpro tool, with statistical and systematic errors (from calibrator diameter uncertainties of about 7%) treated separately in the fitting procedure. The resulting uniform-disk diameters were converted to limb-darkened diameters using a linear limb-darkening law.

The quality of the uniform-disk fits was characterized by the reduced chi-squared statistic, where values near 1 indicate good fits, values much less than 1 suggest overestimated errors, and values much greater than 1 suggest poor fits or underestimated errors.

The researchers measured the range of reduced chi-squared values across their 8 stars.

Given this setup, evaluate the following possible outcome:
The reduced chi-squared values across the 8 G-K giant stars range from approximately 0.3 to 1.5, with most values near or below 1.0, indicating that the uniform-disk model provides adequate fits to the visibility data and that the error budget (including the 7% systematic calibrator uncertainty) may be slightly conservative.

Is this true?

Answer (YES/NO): NO